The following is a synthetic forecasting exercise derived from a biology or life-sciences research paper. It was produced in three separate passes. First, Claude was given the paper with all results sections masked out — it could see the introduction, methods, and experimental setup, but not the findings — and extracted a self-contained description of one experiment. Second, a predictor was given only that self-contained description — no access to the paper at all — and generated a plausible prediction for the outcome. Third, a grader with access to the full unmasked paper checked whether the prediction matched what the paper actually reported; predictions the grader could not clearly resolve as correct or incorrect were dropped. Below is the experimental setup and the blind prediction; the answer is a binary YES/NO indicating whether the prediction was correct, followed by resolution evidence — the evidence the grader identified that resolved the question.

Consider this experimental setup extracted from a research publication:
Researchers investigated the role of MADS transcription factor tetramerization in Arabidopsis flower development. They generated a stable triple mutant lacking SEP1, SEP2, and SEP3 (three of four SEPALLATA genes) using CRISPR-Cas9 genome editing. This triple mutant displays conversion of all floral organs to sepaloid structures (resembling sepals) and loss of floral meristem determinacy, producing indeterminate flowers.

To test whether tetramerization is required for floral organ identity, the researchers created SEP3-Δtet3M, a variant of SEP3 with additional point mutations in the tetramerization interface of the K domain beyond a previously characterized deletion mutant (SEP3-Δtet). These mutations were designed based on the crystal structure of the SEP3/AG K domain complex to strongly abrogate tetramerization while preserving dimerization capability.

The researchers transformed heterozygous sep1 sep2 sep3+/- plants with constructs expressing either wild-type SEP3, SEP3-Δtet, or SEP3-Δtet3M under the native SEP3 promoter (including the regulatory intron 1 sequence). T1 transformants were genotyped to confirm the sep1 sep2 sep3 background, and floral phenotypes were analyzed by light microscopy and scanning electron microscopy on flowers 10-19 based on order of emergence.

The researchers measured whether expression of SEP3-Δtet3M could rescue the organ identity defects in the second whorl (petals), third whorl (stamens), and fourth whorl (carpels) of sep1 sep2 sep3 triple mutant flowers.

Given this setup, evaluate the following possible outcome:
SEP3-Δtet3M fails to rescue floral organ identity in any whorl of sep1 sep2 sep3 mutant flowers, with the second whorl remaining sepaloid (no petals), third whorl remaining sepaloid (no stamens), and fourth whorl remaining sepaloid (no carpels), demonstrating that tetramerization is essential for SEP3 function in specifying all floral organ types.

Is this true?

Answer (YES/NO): NO